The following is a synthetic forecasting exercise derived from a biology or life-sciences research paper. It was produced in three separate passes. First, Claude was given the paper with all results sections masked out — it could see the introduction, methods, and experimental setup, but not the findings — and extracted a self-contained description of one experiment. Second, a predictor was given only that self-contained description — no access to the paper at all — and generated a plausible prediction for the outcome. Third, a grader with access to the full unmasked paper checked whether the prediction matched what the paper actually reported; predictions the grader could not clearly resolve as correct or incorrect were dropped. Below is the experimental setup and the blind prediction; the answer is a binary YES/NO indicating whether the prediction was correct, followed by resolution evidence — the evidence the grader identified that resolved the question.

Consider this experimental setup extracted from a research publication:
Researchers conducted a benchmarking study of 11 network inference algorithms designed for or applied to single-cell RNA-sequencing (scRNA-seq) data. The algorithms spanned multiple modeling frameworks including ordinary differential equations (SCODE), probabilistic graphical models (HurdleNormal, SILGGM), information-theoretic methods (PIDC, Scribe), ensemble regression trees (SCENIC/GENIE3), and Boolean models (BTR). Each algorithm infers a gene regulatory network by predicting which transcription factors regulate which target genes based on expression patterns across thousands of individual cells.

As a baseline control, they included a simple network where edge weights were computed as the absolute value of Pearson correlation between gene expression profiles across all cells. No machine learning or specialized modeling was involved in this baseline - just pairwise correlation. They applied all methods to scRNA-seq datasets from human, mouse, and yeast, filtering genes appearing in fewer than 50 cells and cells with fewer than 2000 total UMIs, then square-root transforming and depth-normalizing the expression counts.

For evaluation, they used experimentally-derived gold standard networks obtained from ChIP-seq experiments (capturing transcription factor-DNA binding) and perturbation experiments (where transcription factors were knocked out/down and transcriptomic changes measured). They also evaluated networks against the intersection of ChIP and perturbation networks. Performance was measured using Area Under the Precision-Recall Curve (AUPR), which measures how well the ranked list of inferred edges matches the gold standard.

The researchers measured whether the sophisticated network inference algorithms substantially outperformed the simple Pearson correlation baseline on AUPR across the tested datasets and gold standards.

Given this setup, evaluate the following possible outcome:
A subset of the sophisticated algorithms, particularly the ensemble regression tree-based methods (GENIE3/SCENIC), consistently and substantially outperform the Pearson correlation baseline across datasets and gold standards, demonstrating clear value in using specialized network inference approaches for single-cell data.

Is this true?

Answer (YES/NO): NO